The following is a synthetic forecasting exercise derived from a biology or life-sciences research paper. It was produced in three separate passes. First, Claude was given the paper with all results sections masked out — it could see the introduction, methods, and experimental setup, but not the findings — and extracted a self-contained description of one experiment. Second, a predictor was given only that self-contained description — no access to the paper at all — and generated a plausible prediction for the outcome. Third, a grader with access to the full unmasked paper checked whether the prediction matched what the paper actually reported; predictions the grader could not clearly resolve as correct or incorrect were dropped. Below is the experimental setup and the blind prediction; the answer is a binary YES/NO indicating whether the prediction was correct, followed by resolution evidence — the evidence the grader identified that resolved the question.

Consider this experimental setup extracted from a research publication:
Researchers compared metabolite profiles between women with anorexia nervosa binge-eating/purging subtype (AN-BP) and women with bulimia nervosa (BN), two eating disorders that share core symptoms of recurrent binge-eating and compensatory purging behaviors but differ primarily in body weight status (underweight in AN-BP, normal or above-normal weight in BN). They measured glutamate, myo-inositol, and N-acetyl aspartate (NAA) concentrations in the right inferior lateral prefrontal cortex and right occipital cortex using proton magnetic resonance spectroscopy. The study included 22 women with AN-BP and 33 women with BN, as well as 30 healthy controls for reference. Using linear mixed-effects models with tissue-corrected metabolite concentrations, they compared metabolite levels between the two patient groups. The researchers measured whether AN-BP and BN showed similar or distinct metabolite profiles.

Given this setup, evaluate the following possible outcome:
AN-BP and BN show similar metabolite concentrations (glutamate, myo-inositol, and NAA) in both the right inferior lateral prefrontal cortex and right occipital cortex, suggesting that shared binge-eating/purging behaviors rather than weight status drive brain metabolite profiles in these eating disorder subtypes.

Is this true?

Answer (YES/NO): NO